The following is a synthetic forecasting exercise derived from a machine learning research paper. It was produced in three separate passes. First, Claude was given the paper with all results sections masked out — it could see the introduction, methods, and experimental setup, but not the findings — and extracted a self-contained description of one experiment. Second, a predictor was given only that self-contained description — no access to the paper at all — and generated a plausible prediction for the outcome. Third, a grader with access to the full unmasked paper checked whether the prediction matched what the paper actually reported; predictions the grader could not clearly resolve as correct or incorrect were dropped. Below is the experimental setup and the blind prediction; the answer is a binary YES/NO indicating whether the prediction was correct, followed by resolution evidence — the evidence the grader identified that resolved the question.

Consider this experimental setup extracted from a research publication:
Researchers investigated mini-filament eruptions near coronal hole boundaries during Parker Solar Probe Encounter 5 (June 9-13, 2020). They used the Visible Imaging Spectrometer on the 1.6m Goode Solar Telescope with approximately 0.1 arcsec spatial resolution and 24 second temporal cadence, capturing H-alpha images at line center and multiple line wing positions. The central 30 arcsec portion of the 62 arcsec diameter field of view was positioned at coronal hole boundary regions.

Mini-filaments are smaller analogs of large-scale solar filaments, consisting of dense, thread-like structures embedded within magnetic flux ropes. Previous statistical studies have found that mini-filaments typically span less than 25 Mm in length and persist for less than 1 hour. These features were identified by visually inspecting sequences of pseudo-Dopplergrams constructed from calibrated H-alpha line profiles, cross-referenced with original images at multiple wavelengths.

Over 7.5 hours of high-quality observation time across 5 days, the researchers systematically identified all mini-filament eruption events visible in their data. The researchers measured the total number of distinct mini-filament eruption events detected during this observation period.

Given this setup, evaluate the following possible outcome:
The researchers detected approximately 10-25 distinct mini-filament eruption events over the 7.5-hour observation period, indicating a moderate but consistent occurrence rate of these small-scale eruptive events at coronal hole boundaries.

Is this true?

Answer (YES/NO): NO